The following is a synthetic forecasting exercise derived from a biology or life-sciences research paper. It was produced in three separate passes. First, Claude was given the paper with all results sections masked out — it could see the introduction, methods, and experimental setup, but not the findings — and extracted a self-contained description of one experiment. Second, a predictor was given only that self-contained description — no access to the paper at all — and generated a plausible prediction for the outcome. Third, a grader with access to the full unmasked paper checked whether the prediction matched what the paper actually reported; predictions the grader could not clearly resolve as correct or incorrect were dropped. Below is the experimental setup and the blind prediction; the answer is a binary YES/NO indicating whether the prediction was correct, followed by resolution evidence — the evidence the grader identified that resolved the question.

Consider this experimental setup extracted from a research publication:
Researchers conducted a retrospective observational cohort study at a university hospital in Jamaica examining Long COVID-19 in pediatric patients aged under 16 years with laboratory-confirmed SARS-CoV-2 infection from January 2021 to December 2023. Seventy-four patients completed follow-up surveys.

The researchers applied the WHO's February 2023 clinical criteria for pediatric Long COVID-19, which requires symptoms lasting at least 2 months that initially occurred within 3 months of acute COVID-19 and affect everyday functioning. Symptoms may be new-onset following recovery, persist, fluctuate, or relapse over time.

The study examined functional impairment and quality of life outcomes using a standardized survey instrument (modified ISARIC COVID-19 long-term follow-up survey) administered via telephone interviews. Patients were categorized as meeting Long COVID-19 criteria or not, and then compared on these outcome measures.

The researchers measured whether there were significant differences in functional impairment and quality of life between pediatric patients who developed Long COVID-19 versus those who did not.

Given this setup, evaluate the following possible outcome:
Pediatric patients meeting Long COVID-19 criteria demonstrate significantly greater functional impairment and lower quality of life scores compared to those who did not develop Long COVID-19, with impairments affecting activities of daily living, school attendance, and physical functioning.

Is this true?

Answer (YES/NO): NO